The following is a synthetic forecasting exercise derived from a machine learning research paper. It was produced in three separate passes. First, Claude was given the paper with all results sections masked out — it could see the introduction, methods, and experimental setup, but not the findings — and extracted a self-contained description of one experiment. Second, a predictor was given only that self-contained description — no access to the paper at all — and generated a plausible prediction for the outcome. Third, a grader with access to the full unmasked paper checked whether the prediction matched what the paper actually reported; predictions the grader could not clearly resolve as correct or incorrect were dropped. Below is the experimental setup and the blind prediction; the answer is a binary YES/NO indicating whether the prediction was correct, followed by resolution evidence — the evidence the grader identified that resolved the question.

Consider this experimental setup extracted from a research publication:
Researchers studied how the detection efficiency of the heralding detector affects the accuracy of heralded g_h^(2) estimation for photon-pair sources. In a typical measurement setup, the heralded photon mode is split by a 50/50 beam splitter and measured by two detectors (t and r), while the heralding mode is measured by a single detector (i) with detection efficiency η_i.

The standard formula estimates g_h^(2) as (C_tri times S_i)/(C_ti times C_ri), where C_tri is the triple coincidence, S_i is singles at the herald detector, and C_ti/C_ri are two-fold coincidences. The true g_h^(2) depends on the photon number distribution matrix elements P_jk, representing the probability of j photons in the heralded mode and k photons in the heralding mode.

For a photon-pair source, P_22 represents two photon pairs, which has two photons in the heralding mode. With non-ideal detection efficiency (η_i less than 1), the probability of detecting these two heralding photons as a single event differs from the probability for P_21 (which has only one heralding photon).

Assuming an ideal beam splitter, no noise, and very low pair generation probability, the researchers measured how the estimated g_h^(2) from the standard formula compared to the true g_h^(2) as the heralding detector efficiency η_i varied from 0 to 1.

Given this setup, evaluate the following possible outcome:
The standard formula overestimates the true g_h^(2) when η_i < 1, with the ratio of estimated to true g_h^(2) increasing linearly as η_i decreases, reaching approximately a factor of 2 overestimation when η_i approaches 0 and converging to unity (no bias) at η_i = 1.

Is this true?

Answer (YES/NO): YES